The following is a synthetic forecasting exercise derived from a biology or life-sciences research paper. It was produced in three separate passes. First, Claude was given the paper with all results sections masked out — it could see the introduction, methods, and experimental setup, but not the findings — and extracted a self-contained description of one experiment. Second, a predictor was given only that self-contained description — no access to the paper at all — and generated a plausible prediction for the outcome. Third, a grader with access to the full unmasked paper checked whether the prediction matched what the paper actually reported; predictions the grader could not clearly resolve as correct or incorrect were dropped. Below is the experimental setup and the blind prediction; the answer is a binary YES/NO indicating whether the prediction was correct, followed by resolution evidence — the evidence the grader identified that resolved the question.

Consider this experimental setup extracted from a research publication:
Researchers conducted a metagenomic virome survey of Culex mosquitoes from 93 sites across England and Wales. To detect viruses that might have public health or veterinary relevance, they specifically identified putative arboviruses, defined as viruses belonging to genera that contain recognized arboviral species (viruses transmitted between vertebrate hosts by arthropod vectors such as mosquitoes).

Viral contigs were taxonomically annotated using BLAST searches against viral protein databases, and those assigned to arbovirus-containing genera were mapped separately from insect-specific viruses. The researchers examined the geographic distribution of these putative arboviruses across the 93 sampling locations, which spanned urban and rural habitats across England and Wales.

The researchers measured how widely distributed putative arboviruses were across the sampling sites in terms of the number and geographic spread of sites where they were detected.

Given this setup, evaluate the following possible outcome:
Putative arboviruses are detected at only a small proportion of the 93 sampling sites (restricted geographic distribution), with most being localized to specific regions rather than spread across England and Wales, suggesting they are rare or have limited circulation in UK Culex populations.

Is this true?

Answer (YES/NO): YES